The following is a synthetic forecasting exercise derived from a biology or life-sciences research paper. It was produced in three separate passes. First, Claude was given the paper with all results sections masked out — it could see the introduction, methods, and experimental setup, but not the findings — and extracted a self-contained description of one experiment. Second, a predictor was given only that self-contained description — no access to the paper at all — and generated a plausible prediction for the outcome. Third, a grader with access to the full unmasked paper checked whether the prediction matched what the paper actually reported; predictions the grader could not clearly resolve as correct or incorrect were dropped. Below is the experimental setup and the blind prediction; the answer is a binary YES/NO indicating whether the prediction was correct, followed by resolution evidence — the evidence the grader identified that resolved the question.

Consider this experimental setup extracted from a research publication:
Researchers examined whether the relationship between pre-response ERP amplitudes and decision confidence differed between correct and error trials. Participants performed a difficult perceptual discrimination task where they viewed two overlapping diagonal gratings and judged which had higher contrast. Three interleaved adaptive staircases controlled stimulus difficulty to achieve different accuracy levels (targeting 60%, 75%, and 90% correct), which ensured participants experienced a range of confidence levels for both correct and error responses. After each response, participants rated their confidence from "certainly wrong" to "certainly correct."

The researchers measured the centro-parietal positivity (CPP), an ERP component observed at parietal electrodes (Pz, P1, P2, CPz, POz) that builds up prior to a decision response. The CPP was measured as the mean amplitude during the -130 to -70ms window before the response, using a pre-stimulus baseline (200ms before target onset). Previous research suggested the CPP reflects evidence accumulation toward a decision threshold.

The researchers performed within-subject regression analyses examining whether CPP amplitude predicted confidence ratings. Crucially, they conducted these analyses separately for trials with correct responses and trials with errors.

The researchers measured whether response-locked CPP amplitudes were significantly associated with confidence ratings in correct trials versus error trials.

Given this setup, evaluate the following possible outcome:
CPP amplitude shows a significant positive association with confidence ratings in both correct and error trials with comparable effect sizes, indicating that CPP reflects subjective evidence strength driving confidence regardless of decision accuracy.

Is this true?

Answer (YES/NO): YES